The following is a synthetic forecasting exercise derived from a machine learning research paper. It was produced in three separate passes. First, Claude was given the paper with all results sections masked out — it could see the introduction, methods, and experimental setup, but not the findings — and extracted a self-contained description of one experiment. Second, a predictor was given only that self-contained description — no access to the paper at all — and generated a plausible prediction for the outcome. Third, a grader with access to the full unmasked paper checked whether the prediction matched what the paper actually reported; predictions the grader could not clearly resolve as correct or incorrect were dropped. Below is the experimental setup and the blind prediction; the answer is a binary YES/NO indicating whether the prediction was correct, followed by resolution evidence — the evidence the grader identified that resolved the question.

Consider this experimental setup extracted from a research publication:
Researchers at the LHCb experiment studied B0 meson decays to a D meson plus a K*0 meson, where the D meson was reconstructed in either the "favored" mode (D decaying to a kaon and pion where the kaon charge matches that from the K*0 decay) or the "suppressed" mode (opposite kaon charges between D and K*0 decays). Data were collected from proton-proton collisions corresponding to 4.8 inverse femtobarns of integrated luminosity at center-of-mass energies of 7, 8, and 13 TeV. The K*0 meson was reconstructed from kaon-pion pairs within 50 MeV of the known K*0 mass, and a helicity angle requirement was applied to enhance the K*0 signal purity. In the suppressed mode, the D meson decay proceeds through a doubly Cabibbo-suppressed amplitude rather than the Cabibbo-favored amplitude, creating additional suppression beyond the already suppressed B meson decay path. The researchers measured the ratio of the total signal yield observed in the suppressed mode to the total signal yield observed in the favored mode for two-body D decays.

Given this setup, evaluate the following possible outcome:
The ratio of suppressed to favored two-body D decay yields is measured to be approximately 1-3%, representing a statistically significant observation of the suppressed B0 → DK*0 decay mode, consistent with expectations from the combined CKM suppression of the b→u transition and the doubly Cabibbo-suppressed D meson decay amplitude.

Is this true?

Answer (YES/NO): NO